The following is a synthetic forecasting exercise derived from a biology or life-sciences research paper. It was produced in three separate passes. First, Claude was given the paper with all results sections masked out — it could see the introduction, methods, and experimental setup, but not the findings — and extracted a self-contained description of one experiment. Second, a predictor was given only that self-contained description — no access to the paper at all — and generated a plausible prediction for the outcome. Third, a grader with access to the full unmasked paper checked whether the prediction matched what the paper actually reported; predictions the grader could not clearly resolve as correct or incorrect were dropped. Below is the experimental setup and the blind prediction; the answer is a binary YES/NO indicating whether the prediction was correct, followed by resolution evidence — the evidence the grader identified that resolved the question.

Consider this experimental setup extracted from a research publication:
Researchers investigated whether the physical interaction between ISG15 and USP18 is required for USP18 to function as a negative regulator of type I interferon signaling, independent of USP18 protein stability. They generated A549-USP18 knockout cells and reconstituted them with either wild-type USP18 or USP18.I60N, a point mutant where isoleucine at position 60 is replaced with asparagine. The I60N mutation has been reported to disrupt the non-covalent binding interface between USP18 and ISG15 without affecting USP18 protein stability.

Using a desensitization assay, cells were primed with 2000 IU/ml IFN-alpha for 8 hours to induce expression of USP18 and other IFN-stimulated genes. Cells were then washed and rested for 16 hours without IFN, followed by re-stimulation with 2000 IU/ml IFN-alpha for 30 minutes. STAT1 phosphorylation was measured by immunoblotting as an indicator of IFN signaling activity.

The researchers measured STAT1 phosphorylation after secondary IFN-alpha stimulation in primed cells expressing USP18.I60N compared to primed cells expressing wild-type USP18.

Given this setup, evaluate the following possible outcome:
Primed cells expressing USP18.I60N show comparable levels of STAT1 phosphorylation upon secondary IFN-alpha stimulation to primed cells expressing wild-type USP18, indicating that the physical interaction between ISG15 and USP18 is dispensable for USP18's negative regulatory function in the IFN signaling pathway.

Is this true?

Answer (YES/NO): NO